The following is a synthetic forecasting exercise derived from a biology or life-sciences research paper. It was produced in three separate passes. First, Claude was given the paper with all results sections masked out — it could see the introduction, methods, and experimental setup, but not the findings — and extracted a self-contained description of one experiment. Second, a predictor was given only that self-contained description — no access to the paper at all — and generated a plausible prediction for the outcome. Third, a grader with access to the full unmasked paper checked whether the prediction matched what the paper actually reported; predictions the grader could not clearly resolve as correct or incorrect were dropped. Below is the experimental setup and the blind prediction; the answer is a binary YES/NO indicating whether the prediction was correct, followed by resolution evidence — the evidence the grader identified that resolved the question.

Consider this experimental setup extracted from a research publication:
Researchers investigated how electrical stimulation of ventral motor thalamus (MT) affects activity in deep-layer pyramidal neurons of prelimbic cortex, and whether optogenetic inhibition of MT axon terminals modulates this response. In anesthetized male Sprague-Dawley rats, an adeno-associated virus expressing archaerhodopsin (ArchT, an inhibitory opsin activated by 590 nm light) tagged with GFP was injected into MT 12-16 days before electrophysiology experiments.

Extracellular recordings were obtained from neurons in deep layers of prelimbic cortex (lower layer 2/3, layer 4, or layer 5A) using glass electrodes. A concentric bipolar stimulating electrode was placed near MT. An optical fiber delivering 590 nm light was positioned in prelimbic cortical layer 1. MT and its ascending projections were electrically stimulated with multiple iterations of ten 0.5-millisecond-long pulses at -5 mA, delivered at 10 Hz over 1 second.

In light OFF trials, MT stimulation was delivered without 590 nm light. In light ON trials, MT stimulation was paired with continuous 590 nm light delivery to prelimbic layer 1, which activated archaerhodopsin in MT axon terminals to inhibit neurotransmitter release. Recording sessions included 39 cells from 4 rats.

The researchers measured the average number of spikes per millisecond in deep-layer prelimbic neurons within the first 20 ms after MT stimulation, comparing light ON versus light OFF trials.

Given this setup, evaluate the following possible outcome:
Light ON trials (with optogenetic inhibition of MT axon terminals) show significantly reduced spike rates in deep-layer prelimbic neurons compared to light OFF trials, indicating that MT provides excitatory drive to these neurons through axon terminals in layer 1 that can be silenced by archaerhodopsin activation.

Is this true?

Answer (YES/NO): YES